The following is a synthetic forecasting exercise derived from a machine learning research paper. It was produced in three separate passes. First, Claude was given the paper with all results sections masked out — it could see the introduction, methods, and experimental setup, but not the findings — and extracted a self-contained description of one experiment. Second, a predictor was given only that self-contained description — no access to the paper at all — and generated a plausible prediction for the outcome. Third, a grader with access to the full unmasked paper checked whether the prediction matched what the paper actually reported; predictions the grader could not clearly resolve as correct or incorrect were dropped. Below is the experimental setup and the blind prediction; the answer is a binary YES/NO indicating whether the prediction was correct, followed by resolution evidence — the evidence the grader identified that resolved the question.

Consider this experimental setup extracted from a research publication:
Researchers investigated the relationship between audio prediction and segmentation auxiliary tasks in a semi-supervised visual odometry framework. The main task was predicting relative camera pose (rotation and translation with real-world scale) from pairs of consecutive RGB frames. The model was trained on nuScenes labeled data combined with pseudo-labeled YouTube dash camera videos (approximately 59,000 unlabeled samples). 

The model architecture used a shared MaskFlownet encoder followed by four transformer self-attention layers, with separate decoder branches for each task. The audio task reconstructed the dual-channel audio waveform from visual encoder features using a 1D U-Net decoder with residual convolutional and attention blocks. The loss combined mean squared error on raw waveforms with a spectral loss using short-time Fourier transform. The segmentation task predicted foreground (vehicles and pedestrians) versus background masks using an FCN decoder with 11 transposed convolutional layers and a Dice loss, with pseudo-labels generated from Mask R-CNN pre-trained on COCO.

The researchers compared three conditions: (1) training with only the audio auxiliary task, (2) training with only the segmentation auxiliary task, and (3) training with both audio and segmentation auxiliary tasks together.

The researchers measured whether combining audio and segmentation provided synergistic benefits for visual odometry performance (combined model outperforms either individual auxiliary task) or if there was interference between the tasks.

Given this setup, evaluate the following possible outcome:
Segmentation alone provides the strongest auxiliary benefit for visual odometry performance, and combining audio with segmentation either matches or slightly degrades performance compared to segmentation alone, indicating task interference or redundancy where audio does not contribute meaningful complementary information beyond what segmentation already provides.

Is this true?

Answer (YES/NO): NO